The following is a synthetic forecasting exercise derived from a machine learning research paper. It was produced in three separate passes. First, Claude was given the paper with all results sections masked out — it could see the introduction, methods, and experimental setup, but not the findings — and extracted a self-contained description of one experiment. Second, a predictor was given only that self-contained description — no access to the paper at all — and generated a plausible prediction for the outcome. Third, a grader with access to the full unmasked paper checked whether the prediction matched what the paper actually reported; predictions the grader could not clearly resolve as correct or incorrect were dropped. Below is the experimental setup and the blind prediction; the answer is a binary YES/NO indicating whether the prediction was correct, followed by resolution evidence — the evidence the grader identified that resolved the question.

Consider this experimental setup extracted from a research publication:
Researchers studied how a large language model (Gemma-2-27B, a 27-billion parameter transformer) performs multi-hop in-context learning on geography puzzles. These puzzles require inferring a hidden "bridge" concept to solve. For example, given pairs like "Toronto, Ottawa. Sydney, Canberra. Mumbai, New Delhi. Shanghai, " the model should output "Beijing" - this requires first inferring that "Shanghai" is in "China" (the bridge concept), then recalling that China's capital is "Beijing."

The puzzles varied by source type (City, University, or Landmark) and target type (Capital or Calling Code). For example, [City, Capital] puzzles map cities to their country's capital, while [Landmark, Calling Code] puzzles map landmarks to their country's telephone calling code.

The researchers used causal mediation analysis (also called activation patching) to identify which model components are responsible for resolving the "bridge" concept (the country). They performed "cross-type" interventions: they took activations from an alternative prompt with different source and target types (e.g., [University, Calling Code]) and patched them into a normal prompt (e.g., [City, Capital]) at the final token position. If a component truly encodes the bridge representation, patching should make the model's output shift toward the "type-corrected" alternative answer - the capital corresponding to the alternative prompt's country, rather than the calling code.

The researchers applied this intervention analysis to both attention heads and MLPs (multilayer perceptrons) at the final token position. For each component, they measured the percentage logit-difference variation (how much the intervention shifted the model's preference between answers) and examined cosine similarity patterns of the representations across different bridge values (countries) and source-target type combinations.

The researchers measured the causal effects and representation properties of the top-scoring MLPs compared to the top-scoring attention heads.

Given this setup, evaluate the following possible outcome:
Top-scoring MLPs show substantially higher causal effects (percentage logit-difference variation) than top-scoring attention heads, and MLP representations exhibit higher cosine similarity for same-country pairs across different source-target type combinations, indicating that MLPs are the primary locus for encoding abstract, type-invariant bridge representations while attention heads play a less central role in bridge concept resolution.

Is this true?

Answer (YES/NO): NO